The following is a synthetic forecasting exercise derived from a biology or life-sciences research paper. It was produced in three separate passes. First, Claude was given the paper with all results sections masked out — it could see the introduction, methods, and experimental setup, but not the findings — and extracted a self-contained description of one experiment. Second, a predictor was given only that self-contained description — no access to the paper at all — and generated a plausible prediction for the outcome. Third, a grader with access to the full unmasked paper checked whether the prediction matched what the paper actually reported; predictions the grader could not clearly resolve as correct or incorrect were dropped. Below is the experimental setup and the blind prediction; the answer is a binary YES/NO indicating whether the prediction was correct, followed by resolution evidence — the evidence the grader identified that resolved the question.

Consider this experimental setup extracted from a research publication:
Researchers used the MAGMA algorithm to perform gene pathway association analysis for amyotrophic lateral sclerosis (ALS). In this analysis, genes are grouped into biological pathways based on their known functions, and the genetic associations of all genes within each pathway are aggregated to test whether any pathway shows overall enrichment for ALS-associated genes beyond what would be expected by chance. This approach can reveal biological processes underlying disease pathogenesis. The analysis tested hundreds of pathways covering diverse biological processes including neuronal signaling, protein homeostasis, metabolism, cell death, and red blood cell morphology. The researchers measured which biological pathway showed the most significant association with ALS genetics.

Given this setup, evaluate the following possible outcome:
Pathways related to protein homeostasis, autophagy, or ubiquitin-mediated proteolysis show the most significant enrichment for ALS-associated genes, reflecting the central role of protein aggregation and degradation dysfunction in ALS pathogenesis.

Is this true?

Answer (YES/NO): NO